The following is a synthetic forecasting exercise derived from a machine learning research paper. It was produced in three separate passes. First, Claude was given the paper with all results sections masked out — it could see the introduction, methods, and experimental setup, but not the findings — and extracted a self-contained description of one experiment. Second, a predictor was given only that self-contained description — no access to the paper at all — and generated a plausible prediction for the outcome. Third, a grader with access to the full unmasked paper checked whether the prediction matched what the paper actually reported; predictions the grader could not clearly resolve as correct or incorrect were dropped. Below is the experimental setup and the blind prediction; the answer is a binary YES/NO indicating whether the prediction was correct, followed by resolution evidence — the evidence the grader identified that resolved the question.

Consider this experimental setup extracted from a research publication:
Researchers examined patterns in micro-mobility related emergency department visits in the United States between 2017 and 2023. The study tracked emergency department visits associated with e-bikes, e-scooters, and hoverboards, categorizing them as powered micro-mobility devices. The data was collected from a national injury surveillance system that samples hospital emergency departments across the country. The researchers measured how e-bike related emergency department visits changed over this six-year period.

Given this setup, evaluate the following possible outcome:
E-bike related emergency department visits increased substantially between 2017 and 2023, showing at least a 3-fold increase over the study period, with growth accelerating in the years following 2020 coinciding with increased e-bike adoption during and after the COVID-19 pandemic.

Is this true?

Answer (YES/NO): NO